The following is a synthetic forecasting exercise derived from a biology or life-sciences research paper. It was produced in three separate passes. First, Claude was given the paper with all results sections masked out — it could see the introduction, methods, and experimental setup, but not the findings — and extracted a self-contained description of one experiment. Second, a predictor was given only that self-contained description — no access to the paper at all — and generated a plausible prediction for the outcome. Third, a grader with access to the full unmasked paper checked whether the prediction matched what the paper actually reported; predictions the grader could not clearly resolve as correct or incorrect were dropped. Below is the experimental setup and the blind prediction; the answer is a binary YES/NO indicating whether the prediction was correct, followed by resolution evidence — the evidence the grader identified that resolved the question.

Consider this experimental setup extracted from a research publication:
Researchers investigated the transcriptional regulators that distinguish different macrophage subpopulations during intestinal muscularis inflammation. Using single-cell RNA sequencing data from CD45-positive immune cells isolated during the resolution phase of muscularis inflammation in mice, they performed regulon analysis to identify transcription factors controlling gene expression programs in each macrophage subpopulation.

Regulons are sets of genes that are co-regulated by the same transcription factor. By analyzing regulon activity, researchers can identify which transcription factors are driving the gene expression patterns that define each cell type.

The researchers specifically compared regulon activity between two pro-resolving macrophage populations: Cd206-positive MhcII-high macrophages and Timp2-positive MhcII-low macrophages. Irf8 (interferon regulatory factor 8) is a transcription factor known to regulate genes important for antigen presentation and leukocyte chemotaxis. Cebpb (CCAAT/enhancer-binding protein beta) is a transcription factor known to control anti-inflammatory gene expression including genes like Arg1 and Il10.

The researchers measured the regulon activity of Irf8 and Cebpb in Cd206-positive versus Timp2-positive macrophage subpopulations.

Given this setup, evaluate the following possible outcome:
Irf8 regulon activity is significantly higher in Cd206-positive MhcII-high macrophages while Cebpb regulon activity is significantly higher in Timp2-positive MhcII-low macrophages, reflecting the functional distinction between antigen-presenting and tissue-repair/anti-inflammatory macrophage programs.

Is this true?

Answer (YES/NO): YES